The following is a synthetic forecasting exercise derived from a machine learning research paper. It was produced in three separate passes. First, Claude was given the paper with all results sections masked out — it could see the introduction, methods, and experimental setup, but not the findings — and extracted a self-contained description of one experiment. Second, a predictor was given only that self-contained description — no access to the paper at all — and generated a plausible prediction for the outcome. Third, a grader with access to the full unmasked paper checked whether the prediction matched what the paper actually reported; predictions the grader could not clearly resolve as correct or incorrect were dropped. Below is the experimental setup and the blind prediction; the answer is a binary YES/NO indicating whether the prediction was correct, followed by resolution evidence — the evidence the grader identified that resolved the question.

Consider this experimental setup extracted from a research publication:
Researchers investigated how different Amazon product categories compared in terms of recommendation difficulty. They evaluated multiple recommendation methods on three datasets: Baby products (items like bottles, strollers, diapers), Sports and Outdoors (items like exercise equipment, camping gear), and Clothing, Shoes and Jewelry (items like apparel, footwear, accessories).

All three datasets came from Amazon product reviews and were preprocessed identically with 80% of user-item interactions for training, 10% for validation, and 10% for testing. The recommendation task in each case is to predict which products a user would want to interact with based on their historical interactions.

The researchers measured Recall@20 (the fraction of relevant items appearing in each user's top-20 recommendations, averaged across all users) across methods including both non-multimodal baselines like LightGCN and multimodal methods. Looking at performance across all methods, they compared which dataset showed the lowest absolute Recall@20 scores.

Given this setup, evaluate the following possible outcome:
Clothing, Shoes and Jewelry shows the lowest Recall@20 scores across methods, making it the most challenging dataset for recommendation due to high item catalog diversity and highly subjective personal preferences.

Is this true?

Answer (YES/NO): YES